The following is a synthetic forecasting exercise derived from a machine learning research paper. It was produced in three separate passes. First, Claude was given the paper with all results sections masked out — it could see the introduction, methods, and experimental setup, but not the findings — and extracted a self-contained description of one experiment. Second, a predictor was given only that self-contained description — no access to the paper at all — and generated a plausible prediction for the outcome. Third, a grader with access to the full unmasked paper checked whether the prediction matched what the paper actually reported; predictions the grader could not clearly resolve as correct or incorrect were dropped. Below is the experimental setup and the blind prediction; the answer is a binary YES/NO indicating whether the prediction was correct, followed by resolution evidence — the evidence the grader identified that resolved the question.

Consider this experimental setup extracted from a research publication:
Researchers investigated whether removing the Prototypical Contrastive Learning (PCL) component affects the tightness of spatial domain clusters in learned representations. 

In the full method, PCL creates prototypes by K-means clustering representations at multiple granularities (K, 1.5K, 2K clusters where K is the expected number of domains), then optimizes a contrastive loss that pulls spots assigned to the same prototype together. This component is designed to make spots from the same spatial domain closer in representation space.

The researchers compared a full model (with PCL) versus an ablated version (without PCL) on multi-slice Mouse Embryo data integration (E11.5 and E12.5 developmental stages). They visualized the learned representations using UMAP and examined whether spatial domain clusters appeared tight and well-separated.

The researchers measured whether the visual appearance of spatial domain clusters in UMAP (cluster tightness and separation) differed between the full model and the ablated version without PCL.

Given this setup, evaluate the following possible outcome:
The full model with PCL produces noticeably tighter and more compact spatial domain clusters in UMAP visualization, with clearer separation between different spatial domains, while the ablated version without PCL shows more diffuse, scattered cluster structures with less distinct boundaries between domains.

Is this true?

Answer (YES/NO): YES